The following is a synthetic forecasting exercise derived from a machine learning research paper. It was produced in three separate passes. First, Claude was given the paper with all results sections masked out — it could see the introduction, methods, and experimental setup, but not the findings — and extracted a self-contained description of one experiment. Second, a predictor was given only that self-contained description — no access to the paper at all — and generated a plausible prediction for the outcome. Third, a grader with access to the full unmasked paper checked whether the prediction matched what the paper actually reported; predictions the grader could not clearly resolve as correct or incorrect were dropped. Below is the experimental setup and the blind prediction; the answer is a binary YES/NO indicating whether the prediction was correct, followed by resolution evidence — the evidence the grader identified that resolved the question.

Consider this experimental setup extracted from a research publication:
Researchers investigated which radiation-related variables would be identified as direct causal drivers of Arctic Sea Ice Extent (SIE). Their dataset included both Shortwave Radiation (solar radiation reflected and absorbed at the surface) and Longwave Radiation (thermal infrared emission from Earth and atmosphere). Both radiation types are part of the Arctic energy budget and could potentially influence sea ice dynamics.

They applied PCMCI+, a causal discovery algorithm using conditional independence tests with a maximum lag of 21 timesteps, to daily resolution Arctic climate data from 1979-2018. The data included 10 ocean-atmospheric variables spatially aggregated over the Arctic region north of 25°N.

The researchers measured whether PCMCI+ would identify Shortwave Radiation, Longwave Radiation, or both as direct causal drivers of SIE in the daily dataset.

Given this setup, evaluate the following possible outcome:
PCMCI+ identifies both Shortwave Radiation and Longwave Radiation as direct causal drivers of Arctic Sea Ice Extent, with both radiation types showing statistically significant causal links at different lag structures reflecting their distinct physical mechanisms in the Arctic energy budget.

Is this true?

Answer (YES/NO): NO